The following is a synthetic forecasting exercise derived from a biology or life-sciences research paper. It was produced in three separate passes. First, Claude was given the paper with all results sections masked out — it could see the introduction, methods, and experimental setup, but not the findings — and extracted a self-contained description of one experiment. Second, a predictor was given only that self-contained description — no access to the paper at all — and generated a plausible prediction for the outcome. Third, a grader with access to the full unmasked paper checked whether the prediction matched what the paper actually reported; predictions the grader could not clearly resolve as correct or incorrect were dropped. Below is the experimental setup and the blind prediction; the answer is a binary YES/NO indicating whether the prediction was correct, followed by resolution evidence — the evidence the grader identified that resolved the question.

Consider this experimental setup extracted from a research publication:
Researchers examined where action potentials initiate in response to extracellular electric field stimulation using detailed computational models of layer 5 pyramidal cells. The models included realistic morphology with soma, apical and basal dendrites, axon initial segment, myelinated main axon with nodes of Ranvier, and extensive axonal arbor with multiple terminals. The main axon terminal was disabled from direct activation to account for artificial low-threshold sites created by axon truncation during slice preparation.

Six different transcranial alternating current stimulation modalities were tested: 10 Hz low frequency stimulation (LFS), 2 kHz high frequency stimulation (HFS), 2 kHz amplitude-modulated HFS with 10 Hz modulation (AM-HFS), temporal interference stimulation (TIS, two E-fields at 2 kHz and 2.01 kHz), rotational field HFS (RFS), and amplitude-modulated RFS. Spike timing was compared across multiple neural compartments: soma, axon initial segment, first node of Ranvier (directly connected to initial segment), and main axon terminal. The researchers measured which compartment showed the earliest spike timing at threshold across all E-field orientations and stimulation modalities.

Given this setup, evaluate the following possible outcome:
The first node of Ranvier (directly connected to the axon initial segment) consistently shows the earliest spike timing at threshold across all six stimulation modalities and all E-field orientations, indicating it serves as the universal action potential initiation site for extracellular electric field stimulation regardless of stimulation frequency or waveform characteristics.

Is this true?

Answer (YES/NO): NO